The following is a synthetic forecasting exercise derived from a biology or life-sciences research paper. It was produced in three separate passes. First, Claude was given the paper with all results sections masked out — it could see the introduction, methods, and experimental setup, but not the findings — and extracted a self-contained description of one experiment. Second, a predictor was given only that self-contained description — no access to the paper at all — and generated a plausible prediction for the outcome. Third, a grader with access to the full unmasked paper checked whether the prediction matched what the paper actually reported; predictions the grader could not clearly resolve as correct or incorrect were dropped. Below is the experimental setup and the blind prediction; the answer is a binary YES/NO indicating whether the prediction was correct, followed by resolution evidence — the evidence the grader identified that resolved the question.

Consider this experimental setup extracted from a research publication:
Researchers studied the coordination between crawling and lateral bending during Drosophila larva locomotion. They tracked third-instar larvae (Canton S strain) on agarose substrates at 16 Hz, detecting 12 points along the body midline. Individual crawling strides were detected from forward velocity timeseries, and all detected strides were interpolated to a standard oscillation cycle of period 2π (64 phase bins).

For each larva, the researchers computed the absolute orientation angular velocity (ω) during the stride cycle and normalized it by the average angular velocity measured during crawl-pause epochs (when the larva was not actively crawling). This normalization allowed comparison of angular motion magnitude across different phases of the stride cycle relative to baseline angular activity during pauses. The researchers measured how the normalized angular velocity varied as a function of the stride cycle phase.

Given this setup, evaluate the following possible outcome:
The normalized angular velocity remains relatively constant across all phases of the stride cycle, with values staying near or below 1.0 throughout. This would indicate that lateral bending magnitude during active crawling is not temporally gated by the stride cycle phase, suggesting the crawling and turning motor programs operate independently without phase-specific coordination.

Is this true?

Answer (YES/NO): NO